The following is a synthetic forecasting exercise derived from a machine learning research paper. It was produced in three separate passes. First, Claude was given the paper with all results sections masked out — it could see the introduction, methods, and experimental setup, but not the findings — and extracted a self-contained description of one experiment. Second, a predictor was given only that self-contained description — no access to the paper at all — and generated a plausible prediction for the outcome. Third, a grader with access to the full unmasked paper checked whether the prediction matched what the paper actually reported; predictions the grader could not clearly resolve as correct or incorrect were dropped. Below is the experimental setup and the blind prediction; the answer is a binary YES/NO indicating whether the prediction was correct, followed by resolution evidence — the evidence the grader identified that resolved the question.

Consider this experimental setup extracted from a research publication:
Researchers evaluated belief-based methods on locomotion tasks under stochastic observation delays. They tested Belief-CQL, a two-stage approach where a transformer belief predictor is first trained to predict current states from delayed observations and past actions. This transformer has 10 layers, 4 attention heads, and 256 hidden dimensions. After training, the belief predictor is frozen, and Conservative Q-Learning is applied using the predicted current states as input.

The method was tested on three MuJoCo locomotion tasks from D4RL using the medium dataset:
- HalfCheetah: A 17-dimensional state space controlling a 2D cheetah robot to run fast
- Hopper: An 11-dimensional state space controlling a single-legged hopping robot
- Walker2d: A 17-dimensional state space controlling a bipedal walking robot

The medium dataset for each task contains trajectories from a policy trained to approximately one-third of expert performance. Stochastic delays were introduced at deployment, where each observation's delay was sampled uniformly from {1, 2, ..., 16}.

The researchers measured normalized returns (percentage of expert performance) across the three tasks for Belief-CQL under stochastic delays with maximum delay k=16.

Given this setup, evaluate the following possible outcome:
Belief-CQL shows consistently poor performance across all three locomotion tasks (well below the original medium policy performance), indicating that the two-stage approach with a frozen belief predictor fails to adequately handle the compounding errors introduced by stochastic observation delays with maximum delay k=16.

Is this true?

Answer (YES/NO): NO